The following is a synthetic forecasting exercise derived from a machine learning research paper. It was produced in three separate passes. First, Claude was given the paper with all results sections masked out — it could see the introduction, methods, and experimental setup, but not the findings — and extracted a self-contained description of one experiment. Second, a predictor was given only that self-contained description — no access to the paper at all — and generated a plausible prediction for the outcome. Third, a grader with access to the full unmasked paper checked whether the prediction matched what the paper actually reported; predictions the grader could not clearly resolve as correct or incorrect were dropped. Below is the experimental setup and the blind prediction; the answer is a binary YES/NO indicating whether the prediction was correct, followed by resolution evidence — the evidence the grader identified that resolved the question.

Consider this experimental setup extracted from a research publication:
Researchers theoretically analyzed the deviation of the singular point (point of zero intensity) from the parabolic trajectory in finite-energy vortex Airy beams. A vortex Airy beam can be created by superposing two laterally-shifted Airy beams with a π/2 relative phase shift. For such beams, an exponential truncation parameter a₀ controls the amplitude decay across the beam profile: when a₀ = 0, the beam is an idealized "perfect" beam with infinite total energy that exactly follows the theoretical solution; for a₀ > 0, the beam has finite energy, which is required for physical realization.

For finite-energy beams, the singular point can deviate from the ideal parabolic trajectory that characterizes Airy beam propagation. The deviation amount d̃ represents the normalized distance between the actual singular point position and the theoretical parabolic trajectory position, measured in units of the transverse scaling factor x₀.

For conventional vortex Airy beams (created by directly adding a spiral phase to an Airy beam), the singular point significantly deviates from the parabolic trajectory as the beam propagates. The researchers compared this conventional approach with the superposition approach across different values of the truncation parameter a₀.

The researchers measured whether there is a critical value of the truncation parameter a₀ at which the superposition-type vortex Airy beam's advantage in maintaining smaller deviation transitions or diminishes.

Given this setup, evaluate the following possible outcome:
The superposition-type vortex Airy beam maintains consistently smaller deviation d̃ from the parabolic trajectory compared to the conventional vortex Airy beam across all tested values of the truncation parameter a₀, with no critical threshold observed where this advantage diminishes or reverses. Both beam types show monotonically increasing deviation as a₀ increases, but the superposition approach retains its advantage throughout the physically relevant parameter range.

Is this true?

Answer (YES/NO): NO